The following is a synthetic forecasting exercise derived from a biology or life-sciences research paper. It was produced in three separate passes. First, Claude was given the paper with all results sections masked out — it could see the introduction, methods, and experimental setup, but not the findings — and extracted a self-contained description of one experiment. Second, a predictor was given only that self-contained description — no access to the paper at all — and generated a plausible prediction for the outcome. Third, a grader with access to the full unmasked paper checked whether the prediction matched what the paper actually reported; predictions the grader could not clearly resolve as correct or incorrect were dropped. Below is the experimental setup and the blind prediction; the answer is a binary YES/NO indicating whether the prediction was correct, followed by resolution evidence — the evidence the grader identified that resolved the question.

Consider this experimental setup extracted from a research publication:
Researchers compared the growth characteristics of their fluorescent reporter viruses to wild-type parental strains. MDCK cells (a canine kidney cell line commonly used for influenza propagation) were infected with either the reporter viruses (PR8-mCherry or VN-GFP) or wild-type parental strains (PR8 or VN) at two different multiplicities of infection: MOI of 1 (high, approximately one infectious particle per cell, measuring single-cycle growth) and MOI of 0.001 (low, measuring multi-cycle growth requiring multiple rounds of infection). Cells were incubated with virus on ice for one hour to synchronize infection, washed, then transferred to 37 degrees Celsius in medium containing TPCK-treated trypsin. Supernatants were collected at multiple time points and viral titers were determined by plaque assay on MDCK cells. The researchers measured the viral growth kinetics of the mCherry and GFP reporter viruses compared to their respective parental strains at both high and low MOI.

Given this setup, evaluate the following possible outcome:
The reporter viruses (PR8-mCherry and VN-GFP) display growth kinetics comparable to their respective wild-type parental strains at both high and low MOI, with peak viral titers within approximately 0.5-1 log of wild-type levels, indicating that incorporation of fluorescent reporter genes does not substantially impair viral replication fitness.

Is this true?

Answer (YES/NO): NO